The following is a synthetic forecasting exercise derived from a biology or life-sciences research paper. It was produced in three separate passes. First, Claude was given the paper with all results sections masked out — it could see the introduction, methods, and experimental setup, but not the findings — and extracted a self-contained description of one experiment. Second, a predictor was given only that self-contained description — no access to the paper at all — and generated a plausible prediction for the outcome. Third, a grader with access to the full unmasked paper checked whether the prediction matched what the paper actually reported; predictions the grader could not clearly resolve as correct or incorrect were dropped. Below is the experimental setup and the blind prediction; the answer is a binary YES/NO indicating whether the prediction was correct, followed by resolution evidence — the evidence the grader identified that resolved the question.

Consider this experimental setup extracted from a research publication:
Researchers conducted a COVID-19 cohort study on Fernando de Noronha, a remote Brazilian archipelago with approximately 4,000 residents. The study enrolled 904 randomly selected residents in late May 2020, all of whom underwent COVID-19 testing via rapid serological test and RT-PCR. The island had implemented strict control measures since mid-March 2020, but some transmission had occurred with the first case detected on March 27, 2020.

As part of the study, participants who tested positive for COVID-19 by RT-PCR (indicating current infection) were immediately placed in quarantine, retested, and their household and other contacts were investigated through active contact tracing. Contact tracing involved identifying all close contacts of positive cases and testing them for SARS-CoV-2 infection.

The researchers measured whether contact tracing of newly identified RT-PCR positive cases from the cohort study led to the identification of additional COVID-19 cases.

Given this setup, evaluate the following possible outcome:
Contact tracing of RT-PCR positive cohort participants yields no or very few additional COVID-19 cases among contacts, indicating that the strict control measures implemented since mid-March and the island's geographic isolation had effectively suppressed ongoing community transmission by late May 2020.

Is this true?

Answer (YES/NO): YES